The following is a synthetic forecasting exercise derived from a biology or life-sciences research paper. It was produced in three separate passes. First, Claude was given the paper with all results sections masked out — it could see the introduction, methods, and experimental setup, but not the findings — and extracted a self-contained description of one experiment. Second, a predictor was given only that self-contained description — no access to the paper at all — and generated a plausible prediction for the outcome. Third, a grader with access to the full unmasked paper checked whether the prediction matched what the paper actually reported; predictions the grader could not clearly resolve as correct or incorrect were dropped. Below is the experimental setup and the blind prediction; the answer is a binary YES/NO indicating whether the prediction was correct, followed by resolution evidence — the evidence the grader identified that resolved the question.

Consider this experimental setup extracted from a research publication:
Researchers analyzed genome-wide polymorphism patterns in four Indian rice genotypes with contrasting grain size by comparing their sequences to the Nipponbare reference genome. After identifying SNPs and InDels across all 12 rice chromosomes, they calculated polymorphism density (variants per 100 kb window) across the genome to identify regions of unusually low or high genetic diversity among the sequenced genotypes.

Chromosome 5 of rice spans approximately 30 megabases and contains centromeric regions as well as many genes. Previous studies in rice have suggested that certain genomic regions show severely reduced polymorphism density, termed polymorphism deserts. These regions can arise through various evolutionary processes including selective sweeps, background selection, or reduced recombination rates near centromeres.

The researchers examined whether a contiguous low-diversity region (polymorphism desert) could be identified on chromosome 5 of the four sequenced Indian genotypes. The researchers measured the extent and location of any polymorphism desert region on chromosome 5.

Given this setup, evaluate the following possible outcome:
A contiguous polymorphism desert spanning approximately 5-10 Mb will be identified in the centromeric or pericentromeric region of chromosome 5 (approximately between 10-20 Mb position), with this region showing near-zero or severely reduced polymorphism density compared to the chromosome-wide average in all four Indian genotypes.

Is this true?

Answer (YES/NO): NO